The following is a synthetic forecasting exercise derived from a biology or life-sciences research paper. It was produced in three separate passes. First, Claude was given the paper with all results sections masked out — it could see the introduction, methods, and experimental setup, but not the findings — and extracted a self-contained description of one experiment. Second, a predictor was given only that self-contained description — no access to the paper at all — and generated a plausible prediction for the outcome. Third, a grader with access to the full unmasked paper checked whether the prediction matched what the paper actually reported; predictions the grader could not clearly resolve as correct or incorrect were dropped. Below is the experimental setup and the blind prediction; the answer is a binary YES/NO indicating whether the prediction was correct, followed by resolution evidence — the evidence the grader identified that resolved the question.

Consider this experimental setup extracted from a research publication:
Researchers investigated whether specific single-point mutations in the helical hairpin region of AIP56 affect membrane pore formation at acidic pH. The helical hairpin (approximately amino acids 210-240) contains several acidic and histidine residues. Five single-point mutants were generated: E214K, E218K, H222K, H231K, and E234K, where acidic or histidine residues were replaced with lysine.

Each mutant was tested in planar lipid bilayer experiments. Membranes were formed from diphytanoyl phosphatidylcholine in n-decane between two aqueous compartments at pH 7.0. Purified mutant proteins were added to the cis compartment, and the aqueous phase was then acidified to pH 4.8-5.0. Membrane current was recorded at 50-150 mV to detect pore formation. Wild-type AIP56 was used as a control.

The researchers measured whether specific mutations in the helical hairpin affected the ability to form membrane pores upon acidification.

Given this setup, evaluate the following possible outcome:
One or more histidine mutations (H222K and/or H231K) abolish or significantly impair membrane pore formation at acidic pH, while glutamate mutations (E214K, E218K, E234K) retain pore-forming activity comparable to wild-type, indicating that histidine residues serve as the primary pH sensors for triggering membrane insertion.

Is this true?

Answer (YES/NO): NO